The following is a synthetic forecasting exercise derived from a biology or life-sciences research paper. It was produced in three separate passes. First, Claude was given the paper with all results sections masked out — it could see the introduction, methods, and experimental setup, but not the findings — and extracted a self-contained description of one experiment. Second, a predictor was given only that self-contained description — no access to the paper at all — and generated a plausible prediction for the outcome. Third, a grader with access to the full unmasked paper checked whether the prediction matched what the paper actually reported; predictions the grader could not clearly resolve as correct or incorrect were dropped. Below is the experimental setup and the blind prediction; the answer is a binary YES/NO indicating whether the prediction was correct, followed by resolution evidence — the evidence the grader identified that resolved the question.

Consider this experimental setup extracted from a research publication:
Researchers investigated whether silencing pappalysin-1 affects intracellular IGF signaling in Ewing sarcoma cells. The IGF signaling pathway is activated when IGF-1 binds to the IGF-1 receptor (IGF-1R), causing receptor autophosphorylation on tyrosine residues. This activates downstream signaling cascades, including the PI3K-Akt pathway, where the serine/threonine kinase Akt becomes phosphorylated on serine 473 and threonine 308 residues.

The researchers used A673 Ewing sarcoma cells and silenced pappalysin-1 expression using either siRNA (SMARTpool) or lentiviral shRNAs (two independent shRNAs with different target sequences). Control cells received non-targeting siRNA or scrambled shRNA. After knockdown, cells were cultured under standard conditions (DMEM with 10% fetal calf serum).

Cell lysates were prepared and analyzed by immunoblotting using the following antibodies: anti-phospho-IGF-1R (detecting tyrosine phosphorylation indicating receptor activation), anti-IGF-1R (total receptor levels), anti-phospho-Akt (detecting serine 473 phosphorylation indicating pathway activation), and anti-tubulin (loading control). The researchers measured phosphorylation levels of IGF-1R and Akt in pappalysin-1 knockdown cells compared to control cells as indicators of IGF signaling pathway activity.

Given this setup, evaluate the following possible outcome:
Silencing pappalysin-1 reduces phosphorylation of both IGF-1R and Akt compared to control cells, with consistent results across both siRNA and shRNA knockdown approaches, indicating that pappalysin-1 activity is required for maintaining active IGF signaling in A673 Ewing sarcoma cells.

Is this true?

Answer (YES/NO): NO